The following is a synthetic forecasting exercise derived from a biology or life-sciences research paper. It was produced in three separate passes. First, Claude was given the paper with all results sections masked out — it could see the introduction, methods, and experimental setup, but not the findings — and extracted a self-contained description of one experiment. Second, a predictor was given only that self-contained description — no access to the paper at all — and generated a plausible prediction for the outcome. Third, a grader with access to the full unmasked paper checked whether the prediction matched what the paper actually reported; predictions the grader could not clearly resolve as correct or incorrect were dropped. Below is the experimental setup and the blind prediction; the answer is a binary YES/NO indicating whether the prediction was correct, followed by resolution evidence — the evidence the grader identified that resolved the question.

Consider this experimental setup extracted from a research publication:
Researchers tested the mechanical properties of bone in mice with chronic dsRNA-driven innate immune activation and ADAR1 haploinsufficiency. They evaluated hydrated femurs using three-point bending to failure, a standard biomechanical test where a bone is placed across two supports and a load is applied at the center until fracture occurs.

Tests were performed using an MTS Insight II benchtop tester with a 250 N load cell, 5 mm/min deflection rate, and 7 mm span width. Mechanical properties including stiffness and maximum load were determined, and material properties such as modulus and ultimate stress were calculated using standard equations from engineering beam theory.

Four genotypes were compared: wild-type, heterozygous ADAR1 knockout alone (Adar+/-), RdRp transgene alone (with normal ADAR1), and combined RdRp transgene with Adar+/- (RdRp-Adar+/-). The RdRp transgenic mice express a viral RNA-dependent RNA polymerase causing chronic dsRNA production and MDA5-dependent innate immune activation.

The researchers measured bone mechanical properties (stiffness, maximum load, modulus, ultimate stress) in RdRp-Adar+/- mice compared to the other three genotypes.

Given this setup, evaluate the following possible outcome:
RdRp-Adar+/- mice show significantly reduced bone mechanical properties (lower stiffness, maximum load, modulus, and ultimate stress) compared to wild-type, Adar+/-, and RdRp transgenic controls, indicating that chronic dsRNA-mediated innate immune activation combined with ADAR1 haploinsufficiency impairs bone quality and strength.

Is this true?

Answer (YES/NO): NO